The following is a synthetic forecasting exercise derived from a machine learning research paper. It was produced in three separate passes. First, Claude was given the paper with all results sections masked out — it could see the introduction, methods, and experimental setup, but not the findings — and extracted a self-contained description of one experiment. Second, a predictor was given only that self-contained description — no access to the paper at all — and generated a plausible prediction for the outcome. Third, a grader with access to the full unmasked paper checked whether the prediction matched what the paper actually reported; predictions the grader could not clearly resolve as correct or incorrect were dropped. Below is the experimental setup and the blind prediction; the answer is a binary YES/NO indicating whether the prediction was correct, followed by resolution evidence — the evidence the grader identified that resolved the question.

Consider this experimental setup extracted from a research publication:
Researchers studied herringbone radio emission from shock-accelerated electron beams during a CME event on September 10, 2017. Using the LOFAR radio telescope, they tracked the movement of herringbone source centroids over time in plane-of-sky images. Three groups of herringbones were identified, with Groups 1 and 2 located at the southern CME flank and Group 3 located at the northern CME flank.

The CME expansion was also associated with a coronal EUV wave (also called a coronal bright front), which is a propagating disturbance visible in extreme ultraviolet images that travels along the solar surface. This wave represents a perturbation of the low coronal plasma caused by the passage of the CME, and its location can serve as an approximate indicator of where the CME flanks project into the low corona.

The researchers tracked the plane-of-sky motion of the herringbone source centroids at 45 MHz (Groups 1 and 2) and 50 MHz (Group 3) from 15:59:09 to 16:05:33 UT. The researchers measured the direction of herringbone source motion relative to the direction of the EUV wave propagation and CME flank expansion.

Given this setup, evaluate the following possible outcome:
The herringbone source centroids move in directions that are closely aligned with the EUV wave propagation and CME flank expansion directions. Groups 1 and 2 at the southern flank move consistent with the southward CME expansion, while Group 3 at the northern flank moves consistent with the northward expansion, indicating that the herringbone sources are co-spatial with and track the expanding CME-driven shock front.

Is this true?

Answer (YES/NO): YES